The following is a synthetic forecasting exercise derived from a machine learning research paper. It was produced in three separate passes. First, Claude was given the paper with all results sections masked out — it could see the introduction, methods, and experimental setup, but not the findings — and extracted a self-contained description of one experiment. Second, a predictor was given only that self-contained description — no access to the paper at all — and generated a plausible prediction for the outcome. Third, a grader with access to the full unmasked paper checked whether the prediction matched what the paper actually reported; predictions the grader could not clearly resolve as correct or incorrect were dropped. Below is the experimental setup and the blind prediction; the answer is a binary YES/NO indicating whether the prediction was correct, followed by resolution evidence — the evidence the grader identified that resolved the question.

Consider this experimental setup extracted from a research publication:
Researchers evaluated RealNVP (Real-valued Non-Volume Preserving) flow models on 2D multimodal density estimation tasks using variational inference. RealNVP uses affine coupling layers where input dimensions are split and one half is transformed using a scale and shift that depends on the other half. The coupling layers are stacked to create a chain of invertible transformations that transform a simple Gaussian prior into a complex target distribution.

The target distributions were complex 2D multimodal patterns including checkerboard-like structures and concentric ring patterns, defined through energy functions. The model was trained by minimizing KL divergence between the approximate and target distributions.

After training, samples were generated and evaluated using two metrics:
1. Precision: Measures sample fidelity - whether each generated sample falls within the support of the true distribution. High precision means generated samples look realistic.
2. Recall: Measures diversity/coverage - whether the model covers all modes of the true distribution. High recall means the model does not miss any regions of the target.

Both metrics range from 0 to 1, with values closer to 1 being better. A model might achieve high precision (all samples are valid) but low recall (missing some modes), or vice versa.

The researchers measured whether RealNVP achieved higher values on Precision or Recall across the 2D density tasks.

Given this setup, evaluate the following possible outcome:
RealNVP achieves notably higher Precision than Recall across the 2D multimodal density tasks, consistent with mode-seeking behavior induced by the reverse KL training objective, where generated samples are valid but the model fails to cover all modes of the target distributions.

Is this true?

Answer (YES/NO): NO